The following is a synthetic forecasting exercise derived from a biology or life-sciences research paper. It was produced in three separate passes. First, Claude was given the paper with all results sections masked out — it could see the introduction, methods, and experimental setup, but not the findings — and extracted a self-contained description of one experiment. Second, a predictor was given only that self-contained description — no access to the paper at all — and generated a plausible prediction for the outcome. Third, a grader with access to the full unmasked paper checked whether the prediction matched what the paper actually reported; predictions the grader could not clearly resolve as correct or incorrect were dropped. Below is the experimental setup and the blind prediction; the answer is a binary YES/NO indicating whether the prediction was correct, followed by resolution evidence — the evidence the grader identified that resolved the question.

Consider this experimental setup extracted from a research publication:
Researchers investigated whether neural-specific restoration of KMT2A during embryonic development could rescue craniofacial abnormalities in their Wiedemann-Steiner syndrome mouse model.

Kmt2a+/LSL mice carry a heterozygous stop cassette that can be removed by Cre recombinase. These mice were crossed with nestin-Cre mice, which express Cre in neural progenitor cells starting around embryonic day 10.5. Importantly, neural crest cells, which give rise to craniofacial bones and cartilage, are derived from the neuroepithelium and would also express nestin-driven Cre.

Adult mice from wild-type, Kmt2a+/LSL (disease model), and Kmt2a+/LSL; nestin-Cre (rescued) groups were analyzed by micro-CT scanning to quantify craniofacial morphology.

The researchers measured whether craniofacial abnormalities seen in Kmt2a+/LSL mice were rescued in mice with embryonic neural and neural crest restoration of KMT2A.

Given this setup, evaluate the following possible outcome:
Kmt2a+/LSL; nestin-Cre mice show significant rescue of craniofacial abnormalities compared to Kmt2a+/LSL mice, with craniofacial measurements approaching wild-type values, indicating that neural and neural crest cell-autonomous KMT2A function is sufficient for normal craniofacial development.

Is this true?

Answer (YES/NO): NO